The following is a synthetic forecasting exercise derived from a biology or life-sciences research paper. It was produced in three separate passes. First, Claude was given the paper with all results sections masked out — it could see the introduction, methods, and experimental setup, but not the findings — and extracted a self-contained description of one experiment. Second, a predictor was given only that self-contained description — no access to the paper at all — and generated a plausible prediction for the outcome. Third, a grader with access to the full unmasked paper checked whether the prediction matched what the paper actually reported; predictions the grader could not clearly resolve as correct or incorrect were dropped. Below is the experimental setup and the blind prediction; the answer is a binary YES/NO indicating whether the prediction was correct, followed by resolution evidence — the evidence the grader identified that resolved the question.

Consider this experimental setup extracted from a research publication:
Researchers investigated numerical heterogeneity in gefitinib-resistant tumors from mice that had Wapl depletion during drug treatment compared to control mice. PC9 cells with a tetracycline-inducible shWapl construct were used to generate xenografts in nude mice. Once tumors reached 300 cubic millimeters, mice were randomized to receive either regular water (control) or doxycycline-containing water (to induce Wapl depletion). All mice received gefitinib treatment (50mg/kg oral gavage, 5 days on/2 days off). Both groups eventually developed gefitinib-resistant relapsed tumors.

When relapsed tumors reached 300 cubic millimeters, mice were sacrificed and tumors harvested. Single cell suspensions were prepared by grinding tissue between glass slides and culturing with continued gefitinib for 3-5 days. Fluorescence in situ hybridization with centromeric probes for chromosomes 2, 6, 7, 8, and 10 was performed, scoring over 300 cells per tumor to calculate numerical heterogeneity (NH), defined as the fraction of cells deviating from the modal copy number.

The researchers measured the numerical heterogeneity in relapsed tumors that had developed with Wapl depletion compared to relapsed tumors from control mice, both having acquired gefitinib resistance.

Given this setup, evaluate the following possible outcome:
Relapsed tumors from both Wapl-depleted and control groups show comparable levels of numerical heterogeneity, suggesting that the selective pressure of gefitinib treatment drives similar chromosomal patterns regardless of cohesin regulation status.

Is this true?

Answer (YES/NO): YES